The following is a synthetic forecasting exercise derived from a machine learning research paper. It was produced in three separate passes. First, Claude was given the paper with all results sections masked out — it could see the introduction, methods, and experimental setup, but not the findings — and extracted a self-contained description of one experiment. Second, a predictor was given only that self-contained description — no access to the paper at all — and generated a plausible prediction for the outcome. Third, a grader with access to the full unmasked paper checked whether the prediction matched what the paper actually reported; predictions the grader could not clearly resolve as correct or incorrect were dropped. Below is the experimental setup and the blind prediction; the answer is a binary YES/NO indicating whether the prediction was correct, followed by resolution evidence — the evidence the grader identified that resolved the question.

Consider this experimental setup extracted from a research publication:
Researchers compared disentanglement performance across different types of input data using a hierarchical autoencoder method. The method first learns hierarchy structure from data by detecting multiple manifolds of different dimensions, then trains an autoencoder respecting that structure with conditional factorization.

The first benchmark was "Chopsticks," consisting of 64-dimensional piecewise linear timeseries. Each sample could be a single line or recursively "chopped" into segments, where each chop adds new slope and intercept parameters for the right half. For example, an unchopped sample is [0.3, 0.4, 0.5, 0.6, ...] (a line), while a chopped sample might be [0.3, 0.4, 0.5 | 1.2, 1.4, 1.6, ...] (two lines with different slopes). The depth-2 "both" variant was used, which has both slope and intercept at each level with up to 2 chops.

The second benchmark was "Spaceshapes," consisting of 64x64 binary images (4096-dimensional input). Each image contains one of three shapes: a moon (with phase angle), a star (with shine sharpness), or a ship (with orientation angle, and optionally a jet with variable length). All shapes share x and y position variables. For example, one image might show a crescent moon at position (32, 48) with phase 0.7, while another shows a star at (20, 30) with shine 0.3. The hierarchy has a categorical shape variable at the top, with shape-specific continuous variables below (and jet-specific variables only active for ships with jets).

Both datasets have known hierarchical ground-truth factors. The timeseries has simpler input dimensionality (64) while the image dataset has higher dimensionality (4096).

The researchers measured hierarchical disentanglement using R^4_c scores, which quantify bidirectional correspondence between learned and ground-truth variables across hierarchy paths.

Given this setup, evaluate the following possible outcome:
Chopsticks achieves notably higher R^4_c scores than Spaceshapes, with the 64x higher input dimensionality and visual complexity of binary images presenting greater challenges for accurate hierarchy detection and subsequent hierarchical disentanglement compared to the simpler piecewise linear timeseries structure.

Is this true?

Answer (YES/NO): YES